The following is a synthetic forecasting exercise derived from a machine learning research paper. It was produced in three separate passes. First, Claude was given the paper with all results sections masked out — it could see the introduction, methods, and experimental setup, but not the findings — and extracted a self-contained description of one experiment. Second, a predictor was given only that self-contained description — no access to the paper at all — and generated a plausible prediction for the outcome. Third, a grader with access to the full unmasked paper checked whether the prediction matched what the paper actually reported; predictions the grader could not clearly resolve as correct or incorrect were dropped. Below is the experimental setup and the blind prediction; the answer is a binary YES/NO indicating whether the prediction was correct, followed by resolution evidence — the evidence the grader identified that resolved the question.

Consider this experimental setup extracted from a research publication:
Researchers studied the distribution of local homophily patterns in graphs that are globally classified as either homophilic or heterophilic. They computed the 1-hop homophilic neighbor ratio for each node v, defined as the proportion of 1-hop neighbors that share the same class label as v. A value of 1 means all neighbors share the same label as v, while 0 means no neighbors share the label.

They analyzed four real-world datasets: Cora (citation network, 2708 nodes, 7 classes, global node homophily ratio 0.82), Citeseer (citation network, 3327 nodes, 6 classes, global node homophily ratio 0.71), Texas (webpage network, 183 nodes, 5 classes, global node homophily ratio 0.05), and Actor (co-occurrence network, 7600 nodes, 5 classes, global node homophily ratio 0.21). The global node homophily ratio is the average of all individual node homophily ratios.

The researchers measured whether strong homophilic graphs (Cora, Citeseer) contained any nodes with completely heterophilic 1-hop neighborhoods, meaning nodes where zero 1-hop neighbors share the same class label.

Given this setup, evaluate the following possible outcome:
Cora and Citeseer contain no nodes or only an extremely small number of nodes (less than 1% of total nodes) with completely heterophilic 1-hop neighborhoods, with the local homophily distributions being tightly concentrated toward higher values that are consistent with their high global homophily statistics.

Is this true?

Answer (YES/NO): NO